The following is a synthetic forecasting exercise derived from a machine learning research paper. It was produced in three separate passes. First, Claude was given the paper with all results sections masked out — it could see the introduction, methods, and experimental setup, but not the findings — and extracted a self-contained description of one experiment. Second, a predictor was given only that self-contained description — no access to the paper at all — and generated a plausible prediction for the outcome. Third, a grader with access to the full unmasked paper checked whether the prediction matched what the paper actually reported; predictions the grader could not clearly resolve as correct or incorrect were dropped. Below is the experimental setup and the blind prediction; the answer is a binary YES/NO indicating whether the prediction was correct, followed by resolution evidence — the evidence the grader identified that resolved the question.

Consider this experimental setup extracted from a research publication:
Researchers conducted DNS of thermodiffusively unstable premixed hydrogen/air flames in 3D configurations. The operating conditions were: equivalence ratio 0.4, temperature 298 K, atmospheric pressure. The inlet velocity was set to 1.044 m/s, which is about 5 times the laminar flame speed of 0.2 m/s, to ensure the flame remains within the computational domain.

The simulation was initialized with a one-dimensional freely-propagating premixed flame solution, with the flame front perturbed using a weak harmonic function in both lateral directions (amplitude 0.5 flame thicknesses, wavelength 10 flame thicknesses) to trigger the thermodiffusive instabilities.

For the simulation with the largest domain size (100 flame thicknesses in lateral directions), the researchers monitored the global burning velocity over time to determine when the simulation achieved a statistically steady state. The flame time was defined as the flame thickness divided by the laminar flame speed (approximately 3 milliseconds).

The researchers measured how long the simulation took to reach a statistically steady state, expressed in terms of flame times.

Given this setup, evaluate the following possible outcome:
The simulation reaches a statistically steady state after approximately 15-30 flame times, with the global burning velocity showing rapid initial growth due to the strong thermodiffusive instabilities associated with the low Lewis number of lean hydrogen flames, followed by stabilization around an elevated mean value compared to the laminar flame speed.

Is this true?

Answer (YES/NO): YES